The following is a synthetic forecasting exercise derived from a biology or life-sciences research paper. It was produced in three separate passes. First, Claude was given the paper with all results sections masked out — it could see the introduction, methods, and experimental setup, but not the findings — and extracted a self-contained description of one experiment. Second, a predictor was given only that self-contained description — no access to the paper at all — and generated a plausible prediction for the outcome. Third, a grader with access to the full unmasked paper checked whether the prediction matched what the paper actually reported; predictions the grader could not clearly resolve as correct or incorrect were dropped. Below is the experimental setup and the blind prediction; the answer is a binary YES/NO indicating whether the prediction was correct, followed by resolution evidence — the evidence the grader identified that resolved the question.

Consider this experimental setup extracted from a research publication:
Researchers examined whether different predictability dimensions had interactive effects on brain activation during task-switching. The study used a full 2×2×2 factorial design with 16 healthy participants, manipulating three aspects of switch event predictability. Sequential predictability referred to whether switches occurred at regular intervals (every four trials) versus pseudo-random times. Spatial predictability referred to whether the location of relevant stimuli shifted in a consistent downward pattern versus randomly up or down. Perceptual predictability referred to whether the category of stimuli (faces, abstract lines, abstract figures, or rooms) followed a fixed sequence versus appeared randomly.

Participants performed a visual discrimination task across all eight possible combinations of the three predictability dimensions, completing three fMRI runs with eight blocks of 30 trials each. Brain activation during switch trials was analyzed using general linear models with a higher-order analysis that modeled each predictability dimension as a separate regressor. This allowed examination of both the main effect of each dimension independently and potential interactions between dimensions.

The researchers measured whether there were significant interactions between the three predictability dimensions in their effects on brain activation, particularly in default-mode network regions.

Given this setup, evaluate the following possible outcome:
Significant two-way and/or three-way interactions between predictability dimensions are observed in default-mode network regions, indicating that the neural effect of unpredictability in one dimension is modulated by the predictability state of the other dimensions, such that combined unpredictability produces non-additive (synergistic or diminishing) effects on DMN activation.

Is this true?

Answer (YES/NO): NO